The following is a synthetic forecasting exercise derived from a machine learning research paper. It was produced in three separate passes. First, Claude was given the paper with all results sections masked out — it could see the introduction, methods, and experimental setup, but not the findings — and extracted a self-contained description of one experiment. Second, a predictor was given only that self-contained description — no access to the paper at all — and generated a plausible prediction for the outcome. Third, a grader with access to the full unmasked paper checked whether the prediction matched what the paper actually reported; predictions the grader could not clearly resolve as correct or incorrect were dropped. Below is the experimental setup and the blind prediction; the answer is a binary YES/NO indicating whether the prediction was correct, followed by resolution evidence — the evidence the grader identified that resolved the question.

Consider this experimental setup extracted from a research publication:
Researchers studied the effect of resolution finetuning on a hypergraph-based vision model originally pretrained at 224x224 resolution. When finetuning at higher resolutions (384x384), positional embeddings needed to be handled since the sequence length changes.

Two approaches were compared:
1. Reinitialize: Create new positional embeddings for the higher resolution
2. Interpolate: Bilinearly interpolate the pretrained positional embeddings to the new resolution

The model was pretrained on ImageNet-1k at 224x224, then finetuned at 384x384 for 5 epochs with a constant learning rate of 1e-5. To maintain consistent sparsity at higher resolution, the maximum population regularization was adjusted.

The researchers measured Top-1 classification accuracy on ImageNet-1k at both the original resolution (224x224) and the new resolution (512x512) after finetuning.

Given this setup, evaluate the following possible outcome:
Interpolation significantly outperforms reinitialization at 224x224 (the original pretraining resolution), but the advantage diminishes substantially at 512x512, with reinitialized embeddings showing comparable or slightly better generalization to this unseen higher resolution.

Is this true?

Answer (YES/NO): NO